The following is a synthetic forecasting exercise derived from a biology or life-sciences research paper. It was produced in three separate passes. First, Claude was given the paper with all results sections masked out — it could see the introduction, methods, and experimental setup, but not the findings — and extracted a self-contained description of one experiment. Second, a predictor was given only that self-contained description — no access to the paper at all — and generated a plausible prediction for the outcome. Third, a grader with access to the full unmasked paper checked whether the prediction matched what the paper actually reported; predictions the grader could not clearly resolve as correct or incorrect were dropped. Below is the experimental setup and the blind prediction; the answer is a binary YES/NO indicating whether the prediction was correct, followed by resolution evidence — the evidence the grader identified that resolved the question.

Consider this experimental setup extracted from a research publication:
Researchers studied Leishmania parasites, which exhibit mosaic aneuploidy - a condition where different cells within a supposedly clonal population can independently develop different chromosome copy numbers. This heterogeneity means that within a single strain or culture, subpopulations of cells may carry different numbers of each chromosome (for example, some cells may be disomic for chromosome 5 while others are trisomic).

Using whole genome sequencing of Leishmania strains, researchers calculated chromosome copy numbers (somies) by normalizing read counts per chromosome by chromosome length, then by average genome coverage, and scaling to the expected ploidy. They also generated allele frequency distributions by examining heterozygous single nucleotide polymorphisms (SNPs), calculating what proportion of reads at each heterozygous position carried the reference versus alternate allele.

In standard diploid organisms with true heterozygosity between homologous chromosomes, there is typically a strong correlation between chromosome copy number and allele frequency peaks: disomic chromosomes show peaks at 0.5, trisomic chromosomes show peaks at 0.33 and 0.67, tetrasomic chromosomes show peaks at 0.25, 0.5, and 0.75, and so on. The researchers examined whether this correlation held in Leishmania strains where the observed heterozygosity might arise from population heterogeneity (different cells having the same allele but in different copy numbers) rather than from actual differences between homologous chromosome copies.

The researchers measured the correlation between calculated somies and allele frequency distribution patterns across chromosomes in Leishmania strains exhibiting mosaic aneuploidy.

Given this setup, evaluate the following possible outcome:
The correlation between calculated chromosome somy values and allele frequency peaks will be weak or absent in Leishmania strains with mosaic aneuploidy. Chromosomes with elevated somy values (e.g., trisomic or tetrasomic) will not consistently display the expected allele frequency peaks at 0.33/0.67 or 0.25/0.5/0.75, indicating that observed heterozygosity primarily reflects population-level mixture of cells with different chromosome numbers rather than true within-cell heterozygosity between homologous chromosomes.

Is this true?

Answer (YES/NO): NO